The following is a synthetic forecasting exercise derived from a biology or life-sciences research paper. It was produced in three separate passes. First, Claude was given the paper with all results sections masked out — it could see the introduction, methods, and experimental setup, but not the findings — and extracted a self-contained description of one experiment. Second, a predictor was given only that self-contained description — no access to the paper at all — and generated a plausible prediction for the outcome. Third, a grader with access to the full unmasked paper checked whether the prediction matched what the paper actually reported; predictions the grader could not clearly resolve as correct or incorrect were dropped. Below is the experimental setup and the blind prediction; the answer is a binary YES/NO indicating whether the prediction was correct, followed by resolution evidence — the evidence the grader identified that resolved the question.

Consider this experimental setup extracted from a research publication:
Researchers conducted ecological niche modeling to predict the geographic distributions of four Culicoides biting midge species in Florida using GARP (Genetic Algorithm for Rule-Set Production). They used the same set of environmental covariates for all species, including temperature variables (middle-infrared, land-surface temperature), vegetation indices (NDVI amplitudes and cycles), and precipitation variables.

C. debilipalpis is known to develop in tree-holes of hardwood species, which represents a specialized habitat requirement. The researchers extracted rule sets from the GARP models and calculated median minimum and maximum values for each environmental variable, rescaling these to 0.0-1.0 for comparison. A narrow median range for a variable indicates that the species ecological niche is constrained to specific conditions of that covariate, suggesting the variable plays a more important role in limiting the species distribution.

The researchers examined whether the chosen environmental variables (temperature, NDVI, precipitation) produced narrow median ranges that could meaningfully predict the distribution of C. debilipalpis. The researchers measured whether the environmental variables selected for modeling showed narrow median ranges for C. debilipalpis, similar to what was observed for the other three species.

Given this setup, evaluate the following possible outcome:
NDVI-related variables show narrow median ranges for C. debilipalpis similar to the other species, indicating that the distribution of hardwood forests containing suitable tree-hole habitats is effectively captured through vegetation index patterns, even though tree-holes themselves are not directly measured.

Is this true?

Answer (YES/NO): NO